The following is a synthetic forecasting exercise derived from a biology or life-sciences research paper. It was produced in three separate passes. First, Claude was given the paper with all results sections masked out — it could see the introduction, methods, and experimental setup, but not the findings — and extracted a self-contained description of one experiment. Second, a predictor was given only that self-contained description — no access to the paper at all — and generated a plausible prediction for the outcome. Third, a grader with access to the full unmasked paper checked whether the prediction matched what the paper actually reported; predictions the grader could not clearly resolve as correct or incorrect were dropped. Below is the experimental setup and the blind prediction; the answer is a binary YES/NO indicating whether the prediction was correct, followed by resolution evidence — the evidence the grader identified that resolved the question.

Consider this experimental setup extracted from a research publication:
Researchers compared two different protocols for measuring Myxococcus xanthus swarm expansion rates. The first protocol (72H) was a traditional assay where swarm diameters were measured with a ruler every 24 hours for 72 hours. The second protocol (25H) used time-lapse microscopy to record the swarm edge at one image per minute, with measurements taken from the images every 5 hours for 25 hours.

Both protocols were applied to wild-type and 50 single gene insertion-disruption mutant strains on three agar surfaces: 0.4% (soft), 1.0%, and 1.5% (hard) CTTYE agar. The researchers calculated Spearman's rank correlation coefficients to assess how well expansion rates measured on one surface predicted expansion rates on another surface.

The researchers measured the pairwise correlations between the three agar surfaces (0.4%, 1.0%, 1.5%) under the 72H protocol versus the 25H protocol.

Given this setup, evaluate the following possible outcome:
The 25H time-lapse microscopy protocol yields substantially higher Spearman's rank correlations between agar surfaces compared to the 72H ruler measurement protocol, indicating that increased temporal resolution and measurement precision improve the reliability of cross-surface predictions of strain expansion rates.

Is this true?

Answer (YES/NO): NO